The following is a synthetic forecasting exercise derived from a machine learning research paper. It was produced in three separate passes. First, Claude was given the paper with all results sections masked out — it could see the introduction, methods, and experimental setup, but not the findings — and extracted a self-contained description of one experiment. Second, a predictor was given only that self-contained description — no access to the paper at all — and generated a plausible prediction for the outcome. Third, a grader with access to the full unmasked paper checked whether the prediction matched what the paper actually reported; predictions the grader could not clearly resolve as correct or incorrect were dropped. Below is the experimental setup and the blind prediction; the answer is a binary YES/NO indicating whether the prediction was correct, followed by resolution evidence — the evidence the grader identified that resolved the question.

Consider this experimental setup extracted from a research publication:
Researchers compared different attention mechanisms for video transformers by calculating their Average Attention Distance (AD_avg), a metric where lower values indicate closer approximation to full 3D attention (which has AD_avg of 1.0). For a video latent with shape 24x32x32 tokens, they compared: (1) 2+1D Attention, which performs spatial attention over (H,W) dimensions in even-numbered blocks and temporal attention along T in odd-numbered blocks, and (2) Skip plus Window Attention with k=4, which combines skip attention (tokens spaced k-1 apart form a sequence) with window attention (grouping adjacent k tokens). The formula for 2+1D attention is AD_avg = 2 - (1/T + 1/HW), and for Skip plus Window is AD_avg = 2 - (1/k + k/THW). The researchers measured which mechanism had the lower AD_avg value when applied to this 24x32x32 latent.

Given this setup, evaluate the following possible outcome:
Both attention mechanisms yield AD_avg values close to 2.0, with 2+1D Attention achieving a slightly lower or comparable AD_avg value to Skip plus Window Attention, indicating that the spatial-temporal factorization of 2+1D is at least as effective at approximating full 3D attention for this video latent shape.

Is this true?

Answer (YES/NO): NO